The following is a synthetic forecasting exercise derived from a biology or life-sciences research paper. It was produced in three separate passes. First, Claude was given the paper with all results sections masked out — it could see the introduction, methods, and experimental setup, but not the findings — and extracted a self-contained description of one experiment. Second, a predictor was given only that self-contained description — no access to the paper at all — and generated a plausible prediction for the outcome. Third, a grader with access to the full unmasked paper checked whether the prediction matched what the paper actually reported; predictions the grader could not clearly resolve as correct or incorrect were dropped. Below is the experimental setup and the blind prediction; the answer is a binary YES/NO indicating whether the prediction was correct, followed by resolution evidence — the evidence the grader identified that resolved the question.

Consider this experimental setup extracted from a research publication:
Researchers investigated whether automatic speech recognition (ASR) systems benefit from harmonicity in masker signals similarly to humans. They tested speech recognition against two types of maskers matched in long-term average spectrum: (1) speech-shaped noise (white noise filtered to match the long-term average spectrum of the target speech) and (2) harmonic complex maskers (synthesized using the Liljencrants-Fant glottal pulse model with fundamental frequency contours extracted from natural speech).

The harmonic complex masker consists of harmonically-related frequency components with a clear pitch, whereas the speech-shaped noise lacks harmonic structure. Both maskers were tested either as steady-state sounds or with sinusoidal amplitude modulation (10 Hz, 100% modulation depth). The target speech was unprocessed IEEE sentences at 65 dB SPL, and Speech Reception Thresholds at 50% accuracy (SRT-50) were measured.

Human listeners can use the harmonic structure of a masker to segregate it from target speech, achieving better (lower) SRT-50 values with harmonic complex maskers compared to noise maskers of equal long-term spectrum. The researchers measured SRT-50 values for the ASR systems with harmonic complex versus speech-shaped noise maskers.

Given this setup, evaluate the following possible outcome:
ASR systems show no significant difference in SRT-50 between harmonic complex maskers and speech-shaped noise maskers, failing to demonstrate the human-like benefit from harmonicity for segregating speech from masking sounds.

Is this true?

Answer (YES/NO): NO